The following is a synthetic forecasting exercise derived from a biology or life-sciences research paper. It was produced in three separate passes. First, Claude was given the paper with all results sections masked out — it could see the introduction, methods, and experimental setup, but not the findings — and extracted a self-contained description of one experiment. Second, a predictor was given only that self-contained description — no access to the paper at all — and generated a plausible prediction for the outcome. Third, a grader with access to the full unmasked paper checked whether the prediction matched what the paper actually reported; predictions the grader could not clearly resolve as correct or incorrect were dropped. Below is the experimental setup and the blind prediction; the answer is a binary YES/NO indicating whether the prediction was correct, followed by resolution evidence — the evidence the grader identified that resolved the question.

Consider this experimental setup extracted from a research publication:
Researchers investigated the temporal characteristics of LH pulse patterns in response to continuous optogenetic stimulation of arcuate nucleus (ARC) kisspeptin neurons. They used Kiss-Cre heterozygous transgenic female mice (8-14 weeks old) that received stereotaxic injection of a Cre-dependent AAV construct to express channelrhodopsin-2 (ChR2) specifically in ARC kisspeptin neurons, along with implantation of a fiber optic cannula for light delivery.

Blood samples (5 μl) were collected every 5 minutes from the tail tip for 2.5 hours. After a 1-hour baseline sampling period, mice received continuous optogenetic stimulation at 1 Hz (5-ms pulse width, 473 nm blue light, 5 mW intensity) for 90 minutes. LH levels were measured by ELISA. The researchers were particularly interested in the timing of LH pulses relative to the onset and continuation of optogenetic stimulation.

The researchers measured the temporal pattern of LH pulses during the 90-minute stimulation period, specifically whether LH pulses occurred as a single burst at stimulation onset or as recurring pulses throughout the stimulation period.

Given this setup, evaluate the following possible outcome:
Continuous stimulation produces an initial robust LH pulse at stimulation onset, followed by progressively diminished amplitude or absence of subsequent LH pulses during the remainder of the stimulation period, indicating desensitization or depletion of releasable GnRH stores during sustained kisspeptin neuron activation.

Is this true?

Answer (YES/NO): NO